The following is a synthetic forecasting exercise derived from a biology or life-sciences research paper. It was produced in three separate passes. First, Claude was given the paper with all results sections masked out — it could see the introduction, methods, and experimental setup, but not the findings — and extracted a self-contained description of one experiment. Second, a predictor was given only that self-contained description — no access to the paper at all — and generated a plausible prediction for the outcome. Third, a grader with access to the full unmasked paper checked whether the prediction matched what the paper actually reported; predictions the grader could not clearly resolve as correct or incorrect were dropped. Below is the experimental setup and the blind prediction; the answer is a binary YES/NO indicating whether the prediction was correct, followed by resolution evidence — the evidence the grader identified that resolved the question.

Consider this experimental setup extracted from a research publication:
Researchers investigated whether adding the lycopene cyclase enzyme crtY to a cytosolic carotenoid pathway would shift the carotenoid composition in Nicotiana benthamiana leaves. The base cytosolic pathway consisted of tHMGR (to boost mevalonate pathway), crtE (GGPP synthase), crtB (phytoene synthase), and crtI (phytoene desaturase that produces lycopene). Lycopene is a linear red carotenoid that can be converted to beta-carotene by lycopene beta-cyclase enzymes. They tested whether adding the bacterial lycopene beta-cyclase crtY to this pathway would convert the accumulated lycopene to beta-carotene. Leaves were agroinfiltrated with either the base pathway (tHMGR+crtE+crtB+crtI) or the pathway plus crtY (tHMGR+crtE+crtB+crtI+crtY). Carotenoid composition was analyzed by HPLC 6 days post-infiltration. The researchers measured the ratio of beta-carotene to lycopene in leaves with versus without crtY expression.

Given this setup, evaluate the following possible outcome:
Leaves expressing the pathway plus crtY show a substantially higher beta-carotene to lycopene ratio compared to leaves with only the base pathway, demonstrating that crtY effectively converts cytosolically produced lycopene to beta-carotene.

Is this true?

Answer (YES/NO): YES